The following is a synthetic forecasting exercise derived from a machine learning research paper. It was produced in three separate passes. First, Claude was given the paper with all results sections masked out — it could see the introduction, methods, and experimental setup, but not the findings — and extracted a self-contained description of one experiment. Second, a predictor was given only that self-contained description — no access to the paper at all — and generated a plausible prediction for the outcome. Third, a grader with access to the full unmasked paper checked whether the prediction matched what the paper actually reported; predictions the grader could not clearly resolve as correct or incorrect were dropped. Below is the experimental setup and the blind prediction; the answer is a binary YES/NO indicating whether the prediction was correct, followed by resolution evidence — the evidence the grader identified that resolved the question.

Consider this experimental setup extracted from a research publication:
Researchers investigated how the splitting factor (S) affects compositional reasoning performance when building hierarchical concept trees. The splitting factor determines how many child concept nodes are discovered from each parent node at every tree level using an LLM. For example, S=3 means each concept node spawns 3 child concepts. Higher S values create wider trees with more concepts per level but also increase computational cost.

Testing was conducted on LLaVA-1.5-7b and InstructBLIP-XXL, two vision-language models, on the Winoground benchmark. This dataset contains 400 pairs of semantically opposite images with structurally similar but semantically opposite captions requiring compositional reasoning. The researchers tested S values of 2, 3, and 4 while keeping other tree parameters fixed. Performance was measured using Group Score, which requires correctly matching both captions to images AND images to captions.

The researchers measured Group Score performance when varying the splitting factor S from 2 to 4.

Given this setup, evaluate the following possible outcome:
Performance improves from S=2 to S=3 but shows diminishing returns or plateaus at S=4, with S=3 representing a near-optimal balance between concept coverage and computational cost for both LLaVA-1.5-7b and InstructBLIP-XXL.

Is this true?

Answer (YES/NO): YES